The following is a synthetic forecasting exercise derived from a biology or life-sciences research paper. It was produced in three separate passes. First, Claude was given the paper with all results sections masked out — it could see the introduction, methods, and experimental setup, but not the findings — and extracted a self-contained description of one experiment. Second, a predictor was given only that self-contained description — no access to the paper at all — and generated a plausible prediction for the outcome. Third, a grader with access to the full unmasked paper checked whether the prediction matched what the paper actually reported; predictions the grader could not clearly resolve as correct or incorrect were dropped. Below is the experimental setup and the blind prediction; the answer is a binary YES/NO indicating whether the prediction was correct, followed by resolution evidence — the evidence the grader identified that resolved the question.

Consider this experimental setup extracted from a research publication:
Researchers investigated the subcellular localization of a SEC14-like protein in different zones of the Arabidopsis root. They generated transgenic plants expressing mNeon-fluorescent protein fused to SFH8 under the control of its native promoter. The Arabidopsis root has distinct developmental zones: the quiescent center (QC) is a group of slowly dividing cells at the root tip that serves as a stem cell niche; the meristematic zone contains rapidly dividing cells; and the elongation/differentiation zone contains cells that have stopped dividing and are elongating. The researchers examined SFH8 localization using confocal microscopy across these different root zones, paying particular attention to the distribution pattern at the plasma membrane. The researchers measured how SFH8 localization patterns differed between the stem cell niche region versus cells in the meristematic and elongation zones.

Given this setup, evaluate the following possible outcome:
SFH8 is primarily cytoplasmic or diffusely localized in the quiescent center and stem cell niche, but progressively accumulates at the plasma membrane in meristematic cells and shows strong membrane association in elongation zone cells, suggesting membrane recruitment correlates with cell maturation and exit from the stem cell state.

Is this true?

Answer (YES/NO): NO